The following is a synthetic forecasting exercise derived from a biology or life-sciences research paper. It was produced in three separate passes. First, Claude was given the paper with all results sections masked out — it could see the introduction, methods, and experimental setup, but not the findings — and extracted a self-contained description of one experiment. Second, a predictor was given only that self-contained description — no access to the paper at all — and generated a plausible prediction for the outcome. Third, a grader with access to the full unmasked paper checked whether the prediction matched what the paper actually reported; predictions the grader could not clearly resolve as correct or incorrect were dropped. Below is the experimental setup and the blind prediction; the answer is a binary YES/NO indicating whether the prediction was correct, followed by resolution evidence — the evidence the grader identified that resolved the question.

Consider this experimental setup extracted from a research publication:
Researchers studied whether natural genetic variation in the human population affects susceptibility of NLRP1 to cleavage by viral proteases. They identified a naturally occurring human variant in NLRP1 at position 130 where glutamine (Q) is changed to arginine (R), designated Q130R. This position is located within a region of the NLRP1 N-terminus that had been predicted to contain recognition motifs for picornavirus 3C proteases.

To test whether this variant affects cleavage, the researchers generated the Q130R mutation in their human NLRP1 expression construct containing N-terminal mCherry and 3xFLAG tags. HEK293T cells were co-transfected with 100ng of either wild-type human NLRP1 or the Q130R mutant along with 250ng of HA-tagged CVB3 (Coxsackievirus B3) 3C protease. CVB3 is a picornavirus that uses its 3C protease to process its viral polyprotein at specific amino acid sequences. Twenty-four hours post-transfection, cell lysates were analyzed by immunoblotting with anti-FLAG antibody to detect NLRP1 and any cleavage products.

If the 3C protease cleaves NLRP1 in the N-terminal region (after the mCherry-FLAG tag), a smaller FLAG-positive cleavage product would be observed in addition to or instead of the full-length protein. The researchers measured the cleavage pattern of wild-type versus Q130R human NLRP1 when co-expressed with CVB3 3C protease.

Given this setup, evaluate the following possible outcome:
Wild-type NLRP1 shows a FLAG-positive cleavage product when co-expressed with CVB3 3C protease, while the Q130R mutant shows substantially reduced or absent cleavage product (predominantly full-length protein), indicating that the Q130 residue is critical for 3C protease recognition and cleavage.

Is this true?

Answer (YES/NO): YES